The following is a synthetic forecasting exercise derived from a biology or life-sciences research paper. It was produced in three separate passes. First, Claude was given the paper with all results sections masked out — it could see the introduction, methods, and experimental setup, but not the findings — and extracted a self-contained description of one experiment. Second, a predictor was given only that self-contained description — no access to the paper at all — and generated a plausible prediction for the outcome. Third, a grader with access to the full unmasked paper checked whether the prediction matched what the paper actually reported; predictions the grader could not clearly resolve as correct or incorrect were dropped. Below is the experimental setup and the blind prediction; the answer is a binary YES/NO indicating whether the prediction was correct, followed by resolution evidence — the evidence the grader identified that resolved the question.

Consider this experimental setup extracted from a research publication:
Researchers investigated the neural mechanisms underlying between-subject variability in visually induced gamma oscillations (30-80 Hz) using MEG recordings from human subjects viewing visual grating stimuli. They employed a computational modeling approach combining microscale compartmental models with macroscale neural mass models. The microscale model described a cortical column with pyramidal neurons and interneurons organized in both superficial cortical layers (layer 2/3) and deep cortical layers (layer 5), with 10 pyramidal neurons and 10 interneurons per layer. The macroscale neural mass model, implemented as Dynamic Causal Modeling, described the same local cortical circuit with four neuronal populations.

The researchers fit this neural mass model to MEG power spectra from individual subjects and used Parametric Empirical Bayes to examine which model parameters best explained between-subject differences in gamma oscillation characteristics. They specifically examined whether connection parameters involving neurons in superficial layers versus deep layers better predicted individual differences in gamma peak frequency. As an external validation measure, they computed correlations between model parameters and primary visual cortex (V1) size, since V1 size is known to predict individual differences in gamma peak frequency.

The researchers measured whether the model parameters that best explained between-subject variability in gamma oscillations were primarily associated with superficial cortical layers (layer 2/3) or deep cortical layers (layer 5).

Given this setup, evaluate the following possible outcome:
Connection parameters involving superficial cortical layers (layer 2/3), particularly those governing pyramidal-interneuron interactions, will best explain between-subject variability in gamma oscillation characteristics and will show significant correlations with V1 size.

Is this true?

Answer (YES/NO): NO